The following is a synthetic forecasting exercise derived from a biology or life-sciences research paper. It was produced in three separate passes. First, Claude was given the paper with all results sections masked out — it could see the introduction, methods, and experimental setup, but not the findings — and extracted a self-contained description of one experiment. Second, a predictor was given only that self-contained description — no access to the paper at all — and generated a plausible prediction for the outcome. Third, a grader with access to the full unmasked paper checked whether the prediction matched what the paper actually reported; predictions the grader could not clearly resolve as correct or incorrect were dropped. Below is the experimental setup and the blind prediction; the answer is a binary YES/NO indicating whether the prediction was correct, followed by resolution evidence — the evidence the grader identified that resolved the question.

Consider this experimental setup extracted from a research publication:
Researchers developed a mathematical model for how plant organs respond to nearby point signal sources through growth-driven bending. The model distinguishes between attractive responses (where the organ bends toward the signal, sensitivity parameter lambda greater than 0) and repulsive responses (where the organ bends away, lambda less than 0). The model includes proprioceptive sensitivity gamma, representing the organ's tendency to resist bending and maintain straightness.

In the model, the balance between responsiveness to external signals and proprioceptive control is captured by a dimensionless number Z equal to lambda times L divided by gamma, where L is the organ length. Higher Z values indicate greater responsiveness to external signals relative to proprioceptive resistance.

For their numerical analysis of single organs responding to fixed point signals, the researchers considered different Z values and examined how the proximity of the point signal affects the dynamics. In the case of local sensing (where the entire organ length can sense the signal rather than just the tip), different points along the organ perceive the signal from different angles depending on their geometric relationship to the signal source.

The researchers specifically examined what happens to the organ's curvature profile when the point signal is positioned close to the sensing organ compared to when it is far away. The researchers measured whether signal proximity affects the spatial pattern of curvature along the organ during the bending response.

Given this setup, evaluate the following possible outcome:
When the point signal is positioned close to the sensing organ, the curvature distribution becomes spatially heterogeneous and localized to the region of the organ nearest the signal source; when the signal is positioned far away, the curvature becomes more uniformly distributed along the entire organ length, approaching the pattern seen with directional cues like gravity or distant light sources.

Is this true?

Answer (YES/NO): NO